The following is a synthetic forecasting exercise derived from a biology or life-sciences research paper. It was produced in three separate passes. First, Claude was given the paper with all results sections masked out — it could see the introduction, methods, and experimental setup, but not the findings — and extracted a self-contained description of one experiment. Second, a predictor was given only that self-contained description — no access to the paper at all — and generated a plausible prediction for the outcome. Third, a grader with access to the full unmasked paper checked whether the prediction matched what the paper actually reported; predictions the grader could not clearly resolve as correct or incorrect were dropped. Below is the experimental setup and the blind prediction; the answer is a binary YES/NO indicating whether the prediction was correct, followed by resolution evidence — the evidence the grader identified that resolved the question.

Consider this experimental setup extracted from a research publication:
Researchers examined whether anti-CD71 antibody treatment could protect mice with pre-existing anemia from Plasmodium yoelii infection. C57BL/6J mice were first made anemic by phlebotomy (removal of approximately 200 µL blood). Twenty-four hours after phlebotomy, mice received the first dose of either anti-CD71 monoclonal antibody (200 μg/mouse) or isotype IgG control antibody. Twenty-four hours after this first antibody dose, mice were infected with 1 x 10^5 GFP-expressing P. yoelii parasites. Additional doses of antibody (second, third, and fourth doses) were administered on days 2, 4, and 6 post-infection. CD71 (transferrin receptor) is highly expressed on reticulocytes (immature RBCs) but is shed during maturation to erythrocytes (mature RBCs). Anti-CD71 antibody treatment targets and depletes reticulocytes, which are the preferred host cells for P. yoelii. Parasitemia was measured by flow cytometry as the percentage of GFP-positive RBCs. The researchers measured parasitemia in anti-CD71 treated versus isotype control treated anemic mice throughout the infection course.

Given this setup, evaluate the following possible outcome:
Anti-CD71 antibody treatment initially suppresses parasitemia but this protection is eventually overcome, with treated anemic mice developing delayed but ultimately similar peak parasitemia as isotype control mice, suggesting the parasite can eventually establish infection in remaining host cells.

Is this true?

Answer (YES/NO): NO